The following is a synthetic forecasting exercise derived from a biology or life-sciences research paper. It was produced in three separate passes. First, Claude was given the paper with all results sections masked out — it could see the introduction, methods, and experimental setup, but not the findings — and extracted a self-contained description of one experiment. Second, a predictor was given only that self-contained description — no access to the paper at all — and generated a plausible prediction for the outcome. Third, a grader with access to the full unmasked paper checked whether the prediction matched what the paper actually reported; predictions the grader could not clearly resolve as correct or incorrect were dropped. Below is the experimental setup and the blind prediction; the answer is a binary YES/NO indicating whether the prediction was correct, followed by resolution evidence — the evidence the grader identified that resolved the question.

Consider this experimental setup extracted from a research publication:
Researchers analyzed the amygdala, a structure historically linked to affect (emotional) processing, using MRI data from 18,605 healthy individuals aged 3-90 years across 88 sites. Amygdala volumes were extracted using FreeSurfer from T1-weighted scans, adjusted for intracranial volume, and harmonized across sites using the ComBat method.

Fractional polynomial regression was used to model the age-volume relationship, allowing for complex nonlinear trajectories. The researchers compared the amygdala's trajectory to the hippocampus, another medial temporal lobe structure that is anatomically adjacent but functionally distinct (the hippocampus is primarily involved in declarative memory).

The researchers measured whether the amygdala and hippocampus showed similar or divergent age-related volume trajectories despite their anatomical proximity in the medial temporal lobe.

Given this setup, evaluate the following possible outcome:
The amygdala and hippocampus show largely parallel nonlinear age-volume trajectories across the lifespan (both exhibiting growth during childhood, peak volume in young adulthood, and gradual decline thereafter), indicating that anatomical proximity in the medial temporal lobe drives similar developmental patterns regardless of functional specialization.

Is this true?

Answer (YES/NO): NO